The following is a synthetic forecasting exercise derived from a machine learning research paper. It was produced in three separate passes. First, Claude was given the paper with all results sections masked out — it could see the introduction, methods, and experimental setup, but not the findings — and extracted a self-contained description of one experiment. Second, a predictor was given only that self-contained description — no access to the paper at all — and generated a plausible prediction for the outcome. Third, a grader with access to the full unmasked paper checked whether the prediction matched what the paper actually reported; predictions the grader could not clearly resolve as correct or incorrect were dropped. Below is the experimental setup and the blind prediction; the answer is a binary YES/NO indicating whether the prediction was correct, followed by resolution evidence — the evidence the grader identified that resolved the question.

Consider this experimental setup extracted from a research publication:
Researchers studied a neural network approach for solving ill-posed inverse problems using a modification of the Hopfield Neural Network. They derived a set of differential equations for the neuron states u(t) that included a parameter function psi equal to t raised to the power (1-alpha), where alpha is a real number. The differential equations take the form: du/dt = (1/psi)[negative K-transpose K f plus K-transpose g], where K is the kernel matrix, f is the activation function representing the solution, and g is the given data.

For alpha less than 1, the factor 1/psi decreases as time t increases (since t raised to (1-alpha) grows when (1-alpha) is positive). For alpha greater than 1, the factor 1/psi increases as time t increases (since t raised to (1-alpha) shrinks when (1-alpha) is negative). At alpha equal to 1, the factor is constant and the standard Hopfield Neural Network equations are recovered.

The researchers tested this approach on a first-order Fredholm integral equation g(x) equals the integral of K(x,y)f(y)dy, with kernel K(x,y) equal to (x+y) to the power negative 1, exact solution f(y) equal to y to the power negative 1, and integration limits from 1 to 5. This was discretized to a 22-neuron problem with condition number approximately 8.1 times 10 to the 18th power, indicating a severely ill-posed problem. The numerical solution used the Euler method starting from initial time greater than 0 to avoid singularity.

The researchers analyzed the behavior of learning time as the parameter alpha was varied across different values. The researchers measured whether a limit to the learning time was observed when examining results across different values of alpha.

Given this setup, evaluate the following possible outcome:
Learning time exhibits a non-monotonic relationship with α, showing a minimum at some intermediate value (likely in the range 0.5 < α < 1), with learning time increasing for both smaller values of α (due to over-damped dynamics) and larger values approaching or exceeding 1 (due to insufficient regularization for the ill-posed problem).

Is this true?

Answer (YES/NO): NO